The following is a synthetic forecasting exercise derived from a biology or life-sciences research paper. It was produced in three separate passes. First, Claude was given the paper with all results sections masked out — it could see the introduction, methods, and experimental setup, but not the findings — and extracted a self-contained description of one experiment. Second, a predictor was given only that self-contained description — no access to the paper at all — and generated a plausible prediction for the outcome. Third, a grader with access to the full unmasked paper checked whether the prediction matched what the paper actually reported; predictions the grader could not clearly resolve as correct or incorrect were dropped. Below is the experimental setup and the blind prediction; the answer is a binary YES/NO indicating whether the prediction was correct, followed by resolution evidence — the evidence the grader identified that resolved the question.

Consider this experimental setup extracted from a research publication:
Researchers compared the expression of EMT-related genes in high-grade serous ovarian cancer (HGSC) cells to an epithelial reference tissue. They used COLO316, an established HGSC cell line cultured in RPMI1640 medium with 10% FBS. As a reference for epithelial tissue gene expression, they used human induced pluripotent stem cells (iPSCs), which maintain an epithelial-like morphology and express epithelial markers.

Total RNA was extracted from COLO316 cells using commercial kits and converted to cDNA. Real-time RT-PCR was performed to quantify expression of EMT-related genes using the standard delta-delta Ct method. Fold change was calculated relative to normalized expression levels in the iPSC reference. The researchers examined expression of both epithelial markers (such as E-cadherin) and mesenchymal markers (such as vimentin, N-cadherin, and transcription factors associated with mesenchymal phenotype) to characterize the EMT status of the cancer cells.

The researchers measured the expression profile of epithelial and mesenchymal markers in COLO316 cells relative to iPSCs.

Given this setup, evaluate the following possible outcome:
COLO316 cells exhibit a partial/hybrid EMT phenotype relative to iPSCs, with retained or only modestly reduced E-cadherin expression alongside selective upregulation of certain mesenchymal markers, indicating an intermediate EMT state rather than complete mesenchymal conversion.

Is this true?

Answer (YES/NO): NO